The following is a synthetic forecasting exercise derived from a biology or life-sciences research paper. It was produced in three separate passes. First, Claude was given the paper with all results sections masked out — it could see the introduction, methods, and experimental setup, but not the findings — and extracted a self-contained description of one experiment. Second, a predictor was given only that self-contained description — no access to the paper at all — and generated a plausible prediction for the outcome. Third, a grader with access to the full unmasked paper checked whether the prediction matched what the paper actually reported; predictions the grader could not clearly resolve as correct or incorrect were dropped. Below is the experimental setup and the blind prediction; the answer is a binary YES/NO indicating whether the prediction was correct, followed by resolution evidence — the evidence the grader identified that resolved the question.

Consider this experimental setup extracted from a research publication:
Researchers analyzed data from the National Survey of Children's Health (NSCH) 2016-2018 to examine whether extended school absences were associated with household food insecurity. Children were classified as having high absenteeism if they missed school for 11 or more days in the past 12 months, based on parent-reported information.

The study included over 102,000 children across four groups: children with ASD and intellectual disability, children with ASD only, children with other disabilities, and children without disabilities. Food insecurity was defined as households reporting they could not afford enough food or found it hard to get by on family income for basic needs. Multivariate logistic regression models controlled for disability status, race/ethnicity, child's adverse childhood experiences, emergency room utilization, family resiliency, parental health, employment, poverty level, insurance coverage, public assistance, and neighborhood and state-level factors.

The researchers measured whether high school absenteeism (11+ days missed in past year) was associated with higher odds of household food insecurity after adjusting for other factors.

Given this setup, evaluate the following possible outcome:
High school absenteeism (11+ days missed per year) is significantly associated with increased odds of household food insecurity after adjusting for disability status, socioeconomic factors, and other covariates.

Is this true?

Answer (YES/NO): YES